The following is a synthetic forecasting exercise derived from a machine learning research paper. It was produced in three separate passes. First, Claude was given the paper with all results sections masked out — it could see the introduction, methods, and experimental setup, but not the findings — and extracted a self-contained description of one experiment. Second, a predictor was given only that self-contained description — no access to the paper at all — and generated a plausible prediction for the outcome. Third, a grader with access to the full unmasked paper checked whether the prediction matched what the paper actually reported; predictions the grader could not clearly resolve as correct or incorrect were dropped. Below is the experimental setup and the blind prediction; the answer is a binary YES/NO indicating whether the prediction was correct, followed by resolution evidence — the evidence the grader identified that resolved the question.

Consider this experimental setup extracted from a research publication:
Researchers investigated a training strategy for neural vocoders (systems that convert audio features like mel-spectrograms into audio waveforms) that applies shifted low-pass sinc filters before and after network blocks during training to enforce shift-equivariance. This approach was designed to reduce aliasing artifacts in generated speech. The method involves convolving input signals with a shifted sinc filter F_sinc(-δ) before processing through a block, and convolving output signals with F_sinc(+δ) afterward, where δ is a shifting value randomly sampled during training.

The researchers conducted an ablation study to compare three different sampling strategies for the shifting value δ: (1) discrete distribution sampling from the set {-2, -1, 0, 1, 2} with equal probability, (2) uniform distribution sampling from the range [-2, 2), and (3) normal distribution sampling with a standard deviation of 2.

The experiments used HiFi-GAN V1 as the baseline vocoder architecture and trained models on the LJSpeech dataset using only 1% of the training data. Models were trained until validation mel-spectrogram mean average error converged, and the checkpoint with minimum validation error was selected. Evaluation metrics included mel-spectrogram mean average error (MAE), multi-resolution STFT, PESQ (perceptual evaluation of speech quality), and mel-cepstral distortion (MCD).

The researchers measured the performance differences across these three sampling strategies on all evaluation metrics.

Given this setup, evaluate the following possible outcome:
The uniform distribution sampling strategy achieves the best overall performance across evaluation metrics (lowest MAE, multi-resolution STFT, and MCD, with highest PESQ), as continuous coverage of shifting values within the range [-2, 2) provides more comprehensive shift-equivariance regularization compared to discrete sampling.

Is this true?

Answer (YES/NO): NO